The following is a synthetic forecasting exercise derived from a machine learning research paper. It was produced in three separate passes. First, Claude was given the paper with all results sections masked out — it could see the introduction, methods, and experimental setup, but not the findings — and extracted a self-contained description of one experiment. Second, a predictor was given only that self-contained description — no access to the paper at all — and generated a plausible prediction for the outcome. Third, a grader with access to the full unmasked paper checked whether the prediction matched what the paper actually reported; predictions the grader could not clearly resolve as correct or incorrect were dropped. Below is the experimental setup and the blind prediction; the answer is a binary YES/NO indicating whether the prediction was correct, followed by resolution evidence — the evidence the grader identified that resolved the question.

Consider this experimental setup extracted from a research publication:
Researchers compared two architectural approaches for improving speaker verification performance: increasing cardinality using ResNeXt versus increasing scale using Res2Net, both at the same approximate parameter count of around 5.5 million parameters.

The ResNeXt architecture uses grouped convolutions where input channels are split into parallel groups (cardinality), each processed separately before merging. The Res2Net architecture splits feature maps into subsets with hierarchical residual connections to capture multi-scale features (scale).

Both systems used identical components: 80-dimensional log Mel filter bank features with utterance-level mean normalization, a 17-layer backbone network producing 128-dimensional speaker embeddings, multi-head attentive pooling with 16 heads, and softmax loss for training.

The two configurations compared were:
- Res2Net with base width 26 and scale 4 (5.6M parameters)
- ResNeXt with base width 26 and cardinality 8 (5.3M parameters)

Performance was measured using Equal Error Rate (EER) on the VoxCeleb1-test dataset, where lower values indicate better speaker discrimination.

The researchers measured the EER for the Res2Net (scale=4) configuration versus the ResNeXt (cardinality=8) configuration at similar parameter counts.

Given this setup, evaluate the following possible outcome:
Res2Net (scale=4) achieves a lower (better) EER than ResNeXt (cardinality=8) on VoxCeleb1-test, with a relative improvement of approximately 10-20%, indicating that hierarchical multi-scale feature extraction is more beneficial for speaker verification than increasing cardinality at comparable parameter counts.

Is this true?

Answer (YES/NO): NO